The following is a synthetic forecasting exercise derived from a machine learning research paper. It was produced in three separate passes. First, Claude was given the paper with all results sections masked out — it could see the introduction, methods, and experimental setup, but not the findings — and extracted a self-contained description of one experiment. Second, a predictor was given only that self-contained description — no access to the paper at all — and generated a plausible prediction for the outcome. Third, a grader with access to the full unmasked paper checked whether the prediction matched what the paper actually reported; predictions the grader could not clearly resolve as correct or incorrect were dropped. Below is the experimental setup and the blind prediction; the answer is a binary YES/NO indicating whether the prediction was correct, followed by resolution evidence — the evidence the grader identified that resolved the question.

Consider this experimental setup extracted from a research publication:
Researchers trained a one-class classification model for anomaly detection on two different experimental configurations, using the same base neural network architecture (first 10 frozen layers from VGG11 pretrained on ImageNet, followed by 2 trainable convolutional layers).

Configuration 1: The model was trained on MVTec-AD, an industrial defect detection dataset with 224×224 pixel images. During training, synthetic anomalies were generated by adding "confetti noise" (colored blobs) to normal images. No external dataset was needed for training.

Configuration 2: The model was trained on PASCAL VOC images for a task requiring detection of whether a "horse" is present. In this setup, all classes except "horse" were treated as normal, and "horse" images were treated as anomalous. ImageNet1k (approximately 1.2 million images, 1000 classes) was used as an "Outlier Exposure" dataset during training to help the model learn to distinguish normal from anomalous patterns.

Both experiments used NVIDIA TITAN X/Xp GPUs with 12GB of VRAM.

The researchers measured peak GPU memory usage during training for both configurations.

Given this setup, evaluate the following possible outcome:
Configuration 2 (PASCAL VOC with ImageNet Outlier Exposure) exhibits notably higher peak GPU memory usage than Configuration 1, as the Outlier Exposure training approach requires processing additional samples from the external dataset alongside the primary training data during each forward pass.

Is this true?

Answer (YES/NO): YES